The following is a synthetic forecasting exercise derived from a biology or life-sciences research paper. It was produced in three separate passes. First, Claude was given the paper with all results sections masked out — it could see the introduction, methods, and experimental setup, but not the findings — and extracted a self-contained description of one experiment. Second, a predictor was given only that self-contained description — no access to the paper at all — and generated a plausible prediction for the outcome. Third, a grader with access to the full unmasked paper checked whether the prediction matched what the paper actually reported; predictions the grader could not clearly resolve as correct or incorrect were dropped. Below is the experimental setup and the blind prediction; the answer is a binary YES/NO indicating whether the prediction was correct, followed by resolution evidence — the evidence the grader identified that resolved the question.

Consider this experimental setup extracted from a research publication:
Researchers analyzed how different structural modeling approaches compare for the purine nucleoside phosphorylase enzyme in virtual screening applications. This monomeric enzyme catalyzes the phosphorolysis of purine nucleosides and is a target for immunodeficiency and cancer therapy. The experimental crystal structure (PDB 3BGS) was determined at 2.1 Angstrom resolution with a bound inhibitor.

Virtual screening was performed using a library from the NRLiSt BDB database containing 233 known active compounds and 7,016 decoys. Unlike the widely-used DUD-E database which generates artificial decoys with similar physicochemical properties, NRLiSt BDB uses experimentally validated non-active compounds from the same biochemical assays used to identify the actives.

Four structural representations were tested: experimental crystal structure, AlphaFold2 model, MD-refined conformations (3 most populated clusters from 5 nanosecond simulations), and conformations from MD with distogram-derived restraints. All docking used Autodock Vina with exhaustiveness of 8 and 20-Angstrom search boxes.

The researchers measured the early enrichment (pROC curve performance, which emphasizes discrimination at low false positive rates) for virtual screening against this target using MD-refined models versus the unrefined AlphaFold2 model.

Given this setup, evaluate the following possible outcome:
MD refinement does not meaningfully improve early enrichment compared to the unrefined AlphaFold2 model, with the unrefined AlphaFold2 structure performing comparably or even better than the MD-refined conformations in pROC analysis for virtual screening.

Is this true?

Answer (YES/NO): YES